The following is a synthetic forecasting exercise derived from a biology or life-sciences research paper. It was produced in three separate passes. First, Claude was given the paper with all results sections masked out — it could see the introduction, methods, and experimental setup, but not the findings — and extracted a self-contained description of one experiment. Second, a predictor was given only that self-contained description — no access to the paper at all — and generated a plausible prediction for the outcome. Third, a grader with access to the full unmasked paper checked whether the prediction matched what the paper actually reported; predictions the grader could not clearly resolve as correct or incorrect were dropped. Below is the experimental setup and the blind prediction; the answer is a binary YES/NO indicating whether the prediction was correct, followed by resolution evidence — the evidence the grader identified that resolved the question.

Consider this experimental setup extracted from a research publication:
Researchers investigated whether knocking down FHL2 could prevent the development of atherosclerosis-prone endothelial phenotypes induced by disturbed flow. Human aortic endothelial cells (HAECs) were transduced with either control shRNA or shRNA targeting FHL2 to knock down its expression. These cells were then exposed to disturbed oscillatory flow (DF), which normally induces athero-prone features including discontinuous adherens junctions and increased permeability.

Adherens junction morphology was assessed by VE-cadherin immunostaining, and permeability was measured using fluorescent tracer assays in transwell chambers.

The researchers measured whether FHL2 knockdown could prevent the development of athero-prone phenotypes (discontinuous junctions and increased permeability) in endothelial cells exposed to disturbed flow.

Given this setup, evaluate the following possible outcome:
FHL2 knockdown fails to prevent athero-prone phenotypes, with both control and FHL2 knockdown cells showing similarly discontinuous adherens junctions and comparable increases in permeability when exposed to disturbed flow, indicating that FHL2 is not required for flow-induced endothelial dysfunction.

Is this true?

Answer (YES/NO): NO